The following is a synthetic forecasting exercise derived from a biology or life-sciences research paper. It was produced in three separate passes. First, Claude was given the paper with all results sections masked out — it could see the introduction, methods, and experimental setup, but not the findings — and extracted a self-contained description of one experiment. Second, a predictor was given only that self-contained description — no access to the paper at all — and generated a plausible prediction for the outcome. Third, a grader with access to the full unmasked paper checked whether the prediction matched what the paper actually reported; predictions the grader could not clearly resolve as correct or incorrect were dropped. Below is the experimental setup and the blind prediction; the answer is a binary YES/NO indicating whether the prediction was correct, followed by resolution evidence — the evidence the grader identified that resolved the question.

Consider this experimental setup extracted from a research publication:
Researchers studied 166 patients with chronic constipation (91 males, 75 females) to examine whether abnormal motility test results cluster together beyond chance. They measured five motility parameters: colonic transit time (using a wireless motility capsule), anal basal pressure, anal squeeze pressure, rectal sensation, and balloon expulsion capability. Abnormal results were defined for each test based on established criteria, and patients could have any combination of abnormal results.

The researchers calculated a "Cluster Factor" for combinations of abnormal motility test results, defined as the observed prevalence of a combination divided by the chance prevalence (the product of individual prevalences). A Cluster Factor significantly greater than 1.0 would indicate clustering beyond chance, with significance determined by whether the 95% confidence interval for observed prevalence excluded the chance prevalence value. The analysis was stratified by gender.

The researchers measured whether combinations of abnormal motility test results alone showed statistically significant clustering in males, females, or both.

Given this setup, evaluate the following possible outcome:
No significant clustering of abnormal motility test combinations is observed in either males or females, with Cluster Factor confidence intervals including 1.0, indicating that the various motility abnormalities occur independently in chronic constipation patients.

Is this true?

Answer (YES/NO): NO